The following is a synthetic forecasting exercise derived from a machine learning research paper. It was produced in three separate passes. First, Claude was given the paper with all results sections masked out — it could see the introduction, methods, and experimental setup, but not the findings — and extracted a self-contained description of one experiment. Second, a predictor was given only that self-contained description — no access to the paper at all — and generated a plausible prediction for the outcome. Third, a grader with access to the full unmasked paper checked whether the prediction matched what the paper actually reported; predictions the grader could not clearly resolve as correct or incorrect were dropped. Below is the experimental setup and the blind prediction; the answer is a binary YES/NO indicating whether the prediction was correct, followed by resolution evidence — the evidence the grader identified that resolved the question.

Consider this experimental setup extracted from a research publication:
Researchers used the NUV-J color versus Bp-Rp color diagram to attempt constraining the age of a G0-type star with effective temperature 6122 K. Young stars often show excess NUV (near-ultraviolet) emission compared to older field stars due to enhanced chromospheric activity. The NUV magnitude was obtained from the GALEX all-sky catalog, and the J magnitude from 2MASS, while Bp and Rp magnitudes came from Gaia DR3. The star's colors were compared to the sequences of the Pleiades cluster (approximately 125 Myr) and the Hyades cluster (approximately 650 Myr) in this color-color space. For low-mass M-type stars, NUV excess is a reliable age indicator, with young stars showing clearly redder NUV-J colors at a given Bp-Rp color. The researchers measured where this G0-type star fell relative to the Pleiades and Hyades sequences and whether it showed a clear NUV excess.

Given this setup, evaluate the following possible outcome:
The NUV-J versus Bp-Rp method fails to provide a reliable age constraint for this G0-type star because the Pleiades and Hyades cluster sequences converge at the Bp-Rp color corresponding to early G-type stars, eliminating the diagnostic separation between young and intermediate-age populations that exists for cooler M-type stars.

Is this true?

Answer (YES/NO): YES